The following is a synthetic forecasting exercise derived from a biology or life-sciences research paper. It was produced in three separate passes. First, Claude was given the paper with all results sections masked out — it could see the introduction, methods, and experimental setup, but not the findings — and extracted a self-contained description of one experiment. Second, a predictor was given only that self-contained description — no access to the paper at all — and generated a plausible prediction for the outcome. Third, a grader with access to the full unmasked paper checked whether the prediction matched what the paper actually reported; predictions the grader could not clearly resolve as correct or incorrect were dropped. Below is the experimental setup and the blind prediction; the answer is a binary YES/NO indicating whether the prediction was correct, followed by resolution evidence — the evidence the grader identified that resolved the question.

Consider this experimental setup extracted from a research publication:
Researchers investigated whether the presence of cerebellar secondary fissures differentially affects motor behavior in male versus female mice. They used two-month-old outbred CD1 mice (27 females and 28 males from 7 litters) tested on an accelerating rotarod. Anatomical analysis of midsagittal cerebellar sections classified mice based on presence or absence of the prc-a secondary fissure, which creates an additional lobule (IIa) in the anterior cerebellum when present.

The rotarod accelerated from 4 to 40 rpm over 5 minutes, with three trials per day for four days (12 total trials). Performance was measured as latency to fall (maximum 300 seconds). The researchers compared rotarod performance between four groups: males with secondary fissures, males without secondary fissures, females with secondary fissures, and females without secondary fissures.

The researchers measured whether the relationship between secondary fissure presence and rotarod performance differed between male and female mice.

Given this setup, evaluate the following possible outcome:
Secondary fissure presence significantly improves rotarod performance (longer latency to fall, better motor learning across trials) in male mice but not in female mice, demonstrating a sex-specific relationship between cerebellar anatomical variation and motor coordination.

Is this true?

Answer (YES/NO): NO